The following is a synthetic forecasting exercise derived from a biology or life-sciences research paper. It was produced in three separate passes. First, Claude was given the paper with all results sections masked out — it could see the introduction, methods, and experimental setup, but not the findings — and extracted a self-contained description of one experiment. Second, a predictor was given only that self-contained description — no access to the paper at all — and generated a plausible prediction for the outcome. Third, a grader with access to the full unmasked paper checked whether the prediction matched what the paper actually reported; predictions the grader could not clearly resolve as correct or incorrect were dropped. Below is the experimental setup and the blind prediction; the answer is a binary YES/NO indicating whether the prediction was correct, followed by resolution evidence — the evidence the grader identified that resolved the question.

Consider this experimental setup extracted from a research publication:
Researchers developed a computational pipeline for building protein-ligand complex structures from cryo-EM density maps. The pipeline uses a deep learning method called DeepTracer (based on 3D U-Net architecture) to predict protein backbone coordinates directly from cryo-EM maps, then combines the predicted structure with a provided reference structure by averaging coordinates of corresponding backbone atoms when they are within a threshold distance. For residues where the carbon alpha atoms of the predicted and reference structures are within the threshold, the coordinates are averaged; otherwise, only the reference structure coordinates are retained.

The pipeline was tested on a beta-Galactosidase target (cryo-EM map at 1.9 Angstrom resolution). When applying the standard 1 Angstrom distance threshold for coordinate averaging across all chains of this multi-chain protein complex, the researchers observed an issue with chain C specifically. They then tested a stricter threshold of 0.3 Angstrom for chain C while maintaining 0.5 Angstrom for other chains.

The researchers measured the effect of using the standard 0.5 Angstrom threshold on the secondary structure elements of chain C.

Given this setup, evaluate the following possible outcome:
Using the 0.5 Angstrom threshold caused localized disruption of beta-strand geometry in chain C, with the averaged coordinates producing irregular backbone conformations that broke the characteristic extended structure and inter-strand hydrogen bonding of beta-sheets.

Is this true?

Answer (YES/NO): NO